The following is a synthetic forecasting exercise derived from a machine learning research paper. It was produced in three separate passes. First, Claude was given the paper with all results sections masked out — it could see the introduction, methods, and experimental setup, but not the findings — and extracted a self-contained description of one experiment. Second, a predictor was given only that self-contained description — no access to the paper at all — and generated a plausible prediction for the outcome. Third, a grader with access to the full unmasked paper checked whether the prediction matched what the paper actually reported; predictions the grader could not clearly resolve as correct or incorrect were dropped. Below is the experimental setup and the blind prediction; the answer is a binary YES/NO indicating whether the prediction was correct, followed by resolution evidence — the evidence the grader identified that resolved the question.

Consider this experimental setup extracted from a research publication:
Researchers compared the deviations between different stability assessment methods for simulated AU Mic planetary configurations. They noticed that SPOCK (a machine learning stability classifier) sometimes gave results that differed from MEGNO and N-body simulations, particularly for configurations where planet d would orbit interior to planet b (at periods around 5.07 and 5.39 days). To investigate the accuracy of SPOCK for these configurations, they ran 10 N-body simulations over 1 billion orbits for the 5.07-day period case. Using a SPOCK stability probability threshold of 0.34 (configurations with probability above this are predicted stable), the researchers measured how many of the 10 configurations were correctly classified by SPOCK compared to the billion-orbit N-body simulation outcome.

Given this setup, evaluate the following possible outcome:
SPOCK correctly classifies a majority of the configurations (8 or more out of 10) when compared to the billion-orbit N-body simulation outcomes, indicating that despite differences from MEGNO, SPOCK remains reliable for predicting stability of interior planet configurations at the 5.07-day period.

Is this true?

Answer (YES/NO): NO